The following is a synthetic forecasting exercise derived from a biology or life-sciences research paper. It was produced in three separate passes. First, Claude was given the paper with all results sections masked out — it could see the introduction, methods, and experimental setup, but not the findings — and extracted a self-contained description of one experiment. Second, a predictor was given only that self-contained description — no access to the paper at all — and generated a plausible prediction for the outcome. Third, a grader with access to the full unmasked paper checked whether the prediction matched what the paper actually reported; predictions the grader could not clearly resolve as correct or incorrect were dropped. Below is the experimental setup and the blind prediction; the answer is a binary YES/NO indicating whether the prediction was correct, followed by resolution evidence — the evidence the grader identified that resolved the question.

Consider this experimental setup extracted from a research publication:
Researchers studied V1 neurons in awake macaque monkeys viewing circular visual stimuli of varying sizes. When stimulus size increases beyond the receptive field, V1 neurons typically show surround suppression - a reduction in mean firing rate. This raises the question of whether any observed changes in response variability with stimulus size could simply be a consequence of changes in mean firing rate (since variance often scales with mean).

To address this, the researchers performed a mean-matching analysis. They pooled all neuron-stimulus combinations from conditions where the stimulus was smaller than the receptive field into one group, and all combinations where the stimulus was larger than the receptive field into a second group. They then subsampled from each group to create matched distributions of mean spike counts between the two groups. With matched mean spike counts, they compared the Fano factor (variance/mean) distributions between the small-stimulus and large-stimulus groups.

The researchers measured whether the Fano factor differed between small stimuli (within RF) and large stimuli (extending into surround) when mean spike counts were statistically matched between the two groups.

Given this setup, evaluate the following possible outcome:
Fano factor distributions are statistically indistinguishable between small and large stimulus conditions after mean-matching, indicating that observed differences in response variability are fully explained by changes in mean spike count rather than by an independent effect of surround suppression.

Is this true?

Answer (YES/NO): NO